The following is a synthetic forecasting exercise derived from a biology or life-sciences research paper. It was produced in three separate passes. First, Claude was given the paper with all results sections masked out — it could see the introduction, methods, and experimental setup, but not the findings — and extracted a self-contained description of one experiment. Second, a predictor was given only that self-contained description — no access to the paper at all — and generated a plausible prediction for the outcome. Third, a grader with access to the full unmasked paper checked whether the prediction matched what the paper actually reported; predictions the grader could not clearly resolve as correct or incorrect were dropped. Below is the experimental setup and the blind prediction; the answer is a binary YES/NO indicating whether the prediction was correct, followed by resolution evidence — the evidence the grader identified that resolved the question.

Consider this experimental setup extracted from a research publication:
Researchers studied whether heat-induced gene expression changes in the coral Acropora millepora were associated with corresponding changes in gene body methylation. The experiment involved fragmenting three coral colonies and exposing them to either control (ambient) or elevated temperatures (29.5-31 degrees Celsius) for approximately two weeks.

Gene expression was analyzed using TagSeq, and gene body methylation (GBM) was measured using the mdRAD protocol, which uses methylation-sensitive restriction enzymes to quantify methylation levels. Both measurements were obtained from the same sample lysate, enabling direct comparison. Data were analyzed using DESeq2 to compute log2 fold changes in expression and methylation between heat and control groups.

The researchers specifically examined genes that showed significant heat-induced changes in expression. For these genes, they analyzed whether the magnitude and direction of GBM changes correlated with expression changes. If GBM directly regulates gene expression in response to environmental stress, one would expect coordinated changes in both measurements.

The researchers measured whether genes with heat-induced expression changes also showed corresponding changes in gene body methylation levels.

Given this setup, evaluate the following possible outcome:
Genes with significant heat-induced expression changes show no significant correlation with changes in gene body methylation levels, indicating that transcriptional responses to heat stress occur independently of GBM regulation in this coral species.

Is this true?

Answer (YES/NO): YES